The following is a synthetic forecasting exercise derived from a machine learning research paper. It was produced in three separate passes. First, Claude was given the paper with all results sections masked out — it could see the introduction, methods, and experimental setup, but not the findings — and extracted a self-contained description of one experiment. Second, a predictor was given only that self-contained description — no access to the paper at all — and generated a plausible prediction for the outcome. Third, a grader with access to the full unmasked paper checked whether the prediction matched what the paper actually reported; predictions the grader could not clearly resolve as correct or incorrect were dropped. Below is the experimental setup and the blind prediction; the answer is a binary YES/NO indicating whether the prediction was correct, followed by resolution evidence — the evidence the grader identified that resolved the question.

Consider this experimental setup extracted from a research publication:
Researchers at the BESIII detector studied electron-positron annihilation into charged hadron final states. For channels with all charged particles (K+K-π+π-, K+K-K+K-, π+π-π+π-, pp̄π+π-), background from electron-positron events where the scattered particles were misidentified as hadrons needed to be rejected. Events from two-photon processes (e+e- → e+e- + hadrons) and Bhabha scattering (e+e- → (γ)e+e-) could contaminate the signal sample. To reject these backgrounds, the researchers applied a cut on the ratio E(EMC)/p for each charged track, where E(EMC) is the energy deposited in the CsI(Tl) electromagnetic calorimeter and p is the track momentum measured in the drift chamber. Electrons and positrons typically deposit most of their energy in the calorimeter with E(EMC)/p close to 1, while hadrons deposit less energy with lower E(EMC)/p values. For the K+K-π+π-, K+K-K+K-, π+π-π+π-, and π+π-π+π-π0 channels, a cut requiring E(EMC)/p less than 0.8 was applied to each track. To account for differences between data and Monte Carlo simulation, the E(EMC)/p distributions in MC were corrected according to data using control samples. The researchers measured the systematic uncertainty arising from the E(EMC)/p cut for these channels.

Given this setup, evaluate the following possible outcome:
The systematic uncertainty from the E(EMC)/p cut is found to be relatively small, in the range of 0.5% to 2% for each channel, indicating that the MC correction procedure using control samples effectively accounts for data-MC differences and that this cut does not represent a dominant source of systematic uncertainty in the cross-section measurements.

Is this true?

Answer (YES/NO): NO